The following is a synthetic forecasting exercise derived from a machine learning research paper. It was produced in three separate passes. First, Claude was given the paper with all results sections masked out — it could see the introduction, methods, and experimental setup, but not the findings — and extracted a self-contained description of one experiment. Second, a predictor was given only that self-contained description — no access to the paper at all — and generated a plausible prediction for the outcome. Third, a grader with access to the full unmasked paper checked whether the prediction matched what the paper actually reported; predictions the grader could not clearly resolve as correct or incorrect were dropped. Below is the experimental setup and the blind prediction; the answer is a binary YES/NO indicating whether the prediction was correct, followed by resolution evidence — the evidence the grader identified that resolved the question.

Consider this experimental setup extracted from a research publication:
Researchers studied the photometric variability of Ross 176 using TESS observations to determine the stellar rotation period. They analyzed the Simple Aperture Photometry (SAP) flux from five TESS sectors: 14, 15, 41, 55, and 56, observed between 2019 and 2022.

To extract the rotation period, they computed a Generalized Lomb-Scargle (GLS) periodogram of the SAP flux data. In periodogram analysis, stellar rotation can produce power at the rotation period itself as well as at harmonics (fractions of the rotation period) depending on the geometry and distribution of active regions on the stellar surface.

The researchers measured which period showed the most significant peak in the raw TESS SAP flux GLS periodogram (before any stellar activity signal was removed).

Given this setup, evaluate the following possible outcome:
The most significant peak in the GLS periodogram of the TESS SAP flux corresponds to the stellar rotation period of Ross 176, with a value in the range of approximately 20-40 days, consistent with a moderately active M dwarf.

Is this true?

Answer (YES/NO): NO